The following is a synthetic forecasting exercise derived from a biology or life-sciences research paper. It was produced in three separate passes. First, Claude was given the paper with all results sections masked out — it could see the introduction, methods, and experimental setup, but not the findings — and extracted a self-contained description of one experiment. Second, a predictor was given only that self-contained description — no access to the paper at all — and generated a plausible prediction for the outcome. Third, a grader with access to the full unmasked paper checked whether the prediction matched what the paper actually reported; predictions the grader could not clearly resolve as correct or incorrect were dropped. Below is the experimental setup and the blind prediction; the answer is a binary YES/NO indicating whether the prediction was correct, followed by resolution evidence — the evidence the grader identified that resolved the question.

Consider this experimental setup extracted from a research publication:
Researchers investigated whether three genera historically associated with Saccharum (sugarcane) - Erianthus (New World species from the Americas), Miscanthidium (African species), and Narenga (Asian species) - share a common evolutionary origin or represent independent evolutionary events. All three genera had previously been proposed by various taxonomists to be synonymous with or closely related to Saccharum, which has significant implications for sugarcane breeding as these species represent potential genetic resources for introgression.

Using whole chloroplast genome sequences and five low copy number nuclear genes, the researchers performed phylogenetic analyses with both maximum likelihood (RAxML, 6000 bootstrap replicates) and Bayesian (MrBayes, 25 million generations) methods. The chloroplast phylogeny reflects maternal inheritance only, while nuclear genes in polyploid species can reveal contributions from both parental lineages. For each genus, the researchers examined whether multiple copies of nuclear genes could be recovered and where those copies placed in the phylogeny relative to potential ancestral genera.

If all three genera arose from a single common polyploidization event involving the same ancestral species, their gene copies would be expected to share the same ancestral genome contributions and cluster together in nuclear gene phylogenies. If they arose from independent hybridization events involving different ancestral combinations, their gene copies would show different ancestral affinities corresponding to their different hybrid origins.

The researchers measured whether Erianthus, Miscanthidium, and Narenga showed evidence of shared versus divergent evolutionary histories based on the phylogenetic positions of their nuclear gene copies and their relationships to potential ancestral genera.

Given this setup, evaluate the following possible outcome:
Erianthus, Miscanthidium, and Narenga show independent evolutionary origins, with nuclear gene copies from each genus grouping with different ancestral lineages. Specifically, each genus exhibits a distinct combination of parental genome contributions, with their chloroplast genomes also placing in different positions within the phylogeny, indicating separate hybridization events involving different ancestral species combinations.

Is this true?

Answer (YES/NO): NO